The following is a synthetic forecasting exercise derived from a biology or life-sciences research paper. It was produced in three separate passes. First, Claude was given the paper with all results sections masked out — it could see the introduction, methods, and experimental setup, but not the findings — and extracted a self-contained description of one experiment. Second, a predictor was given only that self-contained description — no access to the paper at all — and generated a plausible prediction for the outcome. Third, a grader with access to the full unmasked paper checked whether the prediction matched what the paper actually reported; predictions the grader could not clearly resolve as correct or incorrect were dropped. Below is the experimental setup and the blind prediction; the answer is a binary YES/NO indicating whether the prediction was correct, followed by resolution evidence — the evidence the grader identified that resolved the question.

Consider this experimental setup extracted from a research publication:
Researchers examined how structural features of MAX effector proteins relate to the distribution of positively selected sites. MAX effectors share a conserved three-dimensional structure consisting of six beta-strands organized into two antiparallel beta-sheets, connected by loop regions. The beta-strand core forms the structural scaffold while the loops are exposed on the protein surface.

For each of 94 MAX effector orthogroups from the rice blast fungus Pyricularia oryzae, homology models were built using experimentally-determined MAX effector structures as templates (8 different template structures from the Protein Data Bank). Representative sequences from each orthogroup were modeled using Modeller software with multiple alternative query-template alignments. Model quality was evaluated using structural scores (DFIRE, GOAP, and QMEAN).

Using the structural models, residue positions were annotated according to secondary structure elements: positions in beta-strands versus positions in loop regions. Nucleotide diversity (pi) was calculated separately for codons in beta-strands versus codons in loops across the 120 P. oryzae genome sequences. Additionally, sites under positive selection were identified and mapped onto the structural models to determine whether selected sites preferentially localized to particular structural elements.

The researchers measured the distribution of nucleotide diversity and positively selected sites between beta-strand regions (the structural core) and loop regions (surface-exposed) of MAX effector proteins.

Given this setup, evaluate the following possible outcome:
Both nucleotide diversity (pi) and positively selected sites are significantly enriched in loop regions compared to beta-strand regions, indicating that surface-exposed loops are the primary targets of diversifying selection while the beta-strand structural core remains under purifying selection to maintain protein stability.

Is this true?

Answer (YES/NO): NO